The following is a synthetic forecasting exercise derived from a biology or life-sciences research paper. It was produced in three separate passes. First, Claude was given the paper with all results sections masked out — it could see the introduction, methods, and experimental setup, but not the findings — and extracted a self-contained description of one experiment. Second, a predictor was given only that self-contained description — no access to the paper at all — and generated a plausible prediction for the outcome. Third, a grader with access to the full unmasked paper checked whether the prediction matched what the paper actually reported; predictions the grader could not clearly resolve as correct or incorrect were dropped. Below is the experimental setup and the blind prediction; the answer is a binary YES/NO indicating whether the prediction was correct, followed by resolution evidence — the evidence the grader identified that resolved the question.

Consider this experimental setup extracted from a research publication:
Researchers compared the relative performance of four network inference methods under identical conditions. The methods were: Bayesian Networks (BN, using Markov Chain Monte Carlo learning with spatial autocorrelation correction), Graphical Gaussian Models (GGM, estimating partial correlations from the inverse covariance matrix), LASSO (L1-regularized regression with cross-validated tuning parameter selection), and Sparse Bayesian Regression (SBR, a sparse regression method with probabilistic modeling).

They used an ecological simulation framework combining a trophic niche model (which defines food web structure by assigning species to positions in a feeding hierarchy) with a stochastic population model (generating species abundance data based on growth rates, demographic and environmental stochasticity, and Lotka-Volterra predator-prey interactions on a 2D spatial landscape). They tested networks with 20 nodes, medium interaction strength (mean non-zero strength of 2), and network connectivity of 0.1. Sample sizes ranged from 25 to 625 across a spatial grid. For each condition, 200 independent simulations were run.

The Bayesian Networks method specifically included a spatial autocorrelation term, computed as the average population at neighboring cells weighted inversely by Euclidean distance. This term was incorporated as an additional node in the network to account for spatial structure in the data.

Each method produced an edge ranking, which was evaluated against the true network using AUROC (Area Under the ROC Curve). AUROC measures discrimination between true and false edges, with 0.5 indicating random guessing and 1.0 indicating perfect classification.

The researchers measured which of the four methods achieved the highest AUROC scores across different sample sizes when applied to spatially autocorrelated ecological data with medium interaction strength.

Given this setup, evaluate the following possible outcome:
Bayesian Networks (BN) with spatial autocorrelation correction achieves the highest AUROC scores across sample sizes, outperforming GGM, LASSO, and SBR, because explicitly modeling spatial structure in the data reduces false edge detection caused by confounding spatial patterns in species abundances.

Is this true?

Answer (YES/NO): NO